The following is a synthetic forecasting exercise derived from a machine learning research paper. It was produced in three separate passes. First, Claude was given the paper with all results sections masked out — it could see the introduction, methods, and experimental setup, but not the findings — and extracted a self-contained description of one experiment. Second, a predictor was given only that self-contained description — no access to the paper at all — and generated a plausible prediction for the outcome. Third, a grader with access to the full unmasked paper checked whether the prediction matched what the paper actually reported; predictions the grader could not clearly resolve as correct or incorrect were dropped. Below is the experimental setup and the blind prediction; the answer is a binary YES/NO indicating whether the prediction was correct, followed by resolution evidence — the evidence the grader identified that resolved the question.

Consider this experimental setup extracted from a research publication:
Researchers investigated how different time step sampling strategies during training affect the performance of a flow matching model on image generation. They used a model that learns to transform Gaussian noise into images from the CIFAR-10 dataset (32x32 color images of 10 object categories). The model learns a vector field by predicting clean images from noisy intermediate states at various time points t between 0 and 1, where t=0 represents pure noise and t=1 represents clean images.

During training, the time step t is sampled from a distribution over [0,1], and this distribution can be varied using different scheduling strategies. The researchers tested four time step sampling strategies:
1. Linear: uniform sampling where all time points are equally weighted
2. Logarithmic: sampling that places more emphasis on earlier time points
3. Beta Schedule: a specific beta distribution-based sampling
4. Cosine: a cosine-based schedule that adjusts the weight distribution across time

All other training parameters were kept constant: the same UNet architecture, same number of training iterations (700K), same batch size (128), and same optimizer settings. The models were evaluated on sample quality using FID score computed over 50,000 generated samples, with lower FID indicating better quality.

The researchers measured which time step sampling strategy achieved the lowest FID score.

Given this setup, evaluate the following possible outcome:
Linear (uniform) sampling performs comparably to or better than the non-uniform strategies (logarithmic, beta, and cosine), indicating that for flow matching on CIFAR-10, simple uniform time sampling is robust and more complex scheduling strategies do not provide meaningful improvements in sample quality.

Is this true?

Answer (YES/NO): NO